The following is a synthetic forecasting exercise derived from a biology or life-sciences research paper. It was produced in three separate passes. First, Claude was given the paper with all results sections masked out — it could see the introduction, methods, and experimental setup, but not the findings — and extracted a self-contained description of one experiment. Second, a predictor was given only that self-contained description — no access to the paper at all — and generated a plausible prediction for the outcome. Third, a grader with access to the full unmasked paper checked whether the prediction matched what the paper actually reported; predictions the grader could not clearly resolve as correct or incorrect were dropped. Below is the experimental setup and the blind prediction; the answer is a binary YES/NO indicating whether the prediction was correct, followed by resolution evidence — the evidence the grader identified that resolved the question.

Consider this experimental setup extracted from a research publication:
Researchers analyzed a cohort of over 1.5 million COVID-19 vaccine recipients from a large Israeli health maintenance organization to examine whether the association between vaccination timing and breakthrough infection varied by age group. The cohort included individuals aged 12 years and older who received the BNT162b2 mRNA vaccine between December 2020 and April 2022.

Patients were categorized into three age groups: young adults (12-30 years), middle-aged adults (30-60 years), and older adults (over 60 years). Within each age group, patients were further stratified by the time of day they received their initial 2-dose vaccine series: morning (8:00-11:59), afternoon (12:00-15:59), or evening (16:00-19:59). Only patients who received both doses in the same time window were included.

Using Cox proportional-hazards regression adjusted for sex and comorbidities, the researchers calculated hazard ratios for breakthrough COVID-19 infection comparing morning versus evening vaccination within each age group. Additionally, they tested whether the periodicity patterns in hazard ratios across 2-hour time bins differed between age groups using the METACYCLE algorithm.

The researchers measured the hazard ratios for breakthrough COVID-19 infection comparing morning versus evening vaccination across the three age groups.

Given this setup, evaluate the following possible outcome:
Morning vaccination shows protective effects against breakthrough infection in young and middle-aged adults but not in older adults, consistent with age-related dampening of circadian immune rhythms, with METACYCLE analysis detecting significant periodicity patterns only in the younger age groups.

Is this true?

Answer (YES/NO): NO